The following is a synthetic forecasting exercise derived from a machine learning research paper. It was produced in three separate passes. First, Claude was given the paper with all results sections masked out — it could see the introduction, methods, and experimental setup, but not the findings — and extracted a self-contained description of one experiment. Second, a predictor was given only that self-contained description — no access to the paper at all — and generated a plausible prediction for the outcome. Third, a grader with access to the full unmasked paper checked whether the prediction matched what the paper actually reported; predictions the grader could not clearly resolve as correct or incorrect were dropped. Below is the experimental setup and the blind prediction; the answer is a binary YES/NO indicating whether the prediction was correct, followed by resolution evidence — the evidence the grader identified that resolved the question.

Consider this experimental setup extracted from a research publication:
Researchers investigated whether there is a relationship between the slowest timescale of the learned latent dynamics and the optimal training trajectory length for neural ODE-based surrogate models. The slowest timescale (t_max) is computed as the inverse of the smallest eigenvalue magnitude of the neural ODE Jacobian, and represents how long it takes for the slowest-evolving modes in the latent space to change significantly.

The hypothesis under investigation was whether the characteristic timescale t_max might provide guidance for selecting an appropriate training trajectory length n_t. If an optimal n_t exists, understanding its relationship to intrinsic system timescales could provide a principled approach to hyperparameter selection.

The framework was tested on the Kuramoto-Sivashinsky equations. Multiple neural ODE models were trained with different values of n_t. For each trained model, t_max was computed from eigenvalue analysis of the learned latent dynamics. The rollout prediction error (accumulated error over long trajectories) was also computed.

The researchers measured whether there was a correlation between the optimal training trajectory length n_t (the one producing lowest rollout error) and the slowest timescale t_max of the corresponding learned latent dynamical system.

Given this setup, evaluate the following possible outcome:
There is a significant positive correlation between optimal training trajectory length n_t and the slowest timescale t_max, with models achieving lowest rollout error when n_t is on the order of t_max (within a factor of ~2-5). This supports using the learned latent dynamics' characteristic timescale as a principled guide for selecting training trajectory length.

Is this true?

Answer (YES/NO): NO